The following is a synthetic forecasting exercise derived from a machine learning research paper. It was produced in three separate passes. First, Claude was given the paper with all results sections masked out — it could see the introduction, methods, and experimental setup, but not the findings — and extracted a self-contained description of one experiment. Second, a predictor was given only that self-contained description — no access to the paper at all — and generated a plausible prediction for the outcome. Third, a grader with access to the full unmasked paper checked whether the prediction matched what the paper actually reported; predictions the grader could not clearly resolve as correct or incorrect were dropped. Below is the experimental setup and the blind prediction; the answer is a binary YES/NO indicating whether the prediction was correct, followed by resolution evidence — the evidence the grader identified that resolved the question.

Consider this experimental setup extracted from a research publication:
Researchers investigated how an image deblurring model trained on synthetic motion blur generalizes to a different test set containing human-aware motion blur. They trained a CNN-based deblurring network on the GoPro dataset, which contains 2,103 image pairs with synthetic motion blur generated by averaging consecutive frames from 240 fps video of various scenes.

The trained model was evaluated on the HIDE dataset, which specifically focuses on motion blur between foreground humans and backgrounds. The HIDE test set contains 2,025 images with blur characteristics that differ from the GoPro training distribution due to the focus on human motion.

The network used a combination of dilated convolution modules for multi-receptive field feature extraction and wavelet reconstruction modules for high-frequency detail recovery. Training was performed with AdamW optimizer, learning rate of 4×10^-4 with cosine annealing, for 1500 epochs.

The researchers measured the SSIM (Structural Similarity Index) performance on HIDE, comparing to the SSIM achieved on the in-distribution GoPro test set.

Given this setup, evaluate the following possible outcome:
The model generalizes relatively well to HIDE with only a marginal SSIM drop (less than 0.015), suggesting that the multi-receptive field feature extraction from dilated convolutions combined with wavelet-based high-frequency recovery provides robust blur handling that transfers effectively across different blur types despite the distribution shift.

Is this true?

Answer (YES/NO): YES